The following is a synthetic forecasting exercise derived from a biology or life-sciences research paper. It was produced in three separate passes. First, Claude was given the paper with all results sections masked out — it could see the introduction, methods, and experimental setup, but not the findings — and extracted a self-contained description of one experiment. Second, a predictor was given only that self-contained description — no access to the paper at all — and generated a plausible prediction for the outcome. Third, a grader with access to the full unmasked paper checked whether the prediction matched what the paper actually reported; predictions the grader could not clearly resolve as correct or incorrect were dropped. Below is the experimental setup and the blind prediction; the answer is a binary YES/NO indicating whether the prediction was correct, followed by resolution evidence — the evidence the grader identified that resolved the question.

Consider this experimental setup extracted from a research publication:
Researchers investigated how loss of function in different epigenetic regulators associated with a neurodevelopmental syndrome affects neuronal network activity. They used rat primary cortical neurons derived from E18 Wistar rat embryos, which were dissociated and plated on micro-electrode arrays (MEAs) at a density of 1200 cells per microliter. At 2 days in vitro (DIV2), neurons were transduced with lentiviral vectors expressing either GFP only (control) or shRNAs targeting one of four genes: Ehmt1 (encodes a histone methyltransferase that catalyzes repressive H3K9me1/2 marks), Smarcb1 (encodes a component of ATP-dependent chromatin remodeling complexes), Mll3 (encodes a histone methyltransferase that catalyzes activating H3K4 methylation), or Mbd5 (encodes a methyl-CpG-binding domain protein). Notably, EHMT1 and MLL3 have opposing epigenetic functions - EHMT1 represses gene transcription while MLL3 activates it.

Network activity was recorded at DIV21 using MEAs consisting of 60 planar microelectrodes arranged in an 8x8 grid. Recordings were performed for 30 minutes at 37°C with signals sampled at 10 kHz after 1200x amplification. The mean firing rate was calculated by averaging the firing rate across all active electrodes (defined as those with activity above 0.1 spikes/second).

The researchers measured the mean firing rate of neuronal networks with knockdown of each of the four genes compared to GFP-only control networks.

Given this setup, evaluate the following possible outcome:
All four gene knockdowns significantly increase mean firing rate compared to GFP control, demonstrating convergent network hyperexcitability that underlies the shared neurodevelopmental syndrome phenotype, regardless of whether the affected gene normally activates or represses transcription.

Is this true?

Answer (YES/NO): NO